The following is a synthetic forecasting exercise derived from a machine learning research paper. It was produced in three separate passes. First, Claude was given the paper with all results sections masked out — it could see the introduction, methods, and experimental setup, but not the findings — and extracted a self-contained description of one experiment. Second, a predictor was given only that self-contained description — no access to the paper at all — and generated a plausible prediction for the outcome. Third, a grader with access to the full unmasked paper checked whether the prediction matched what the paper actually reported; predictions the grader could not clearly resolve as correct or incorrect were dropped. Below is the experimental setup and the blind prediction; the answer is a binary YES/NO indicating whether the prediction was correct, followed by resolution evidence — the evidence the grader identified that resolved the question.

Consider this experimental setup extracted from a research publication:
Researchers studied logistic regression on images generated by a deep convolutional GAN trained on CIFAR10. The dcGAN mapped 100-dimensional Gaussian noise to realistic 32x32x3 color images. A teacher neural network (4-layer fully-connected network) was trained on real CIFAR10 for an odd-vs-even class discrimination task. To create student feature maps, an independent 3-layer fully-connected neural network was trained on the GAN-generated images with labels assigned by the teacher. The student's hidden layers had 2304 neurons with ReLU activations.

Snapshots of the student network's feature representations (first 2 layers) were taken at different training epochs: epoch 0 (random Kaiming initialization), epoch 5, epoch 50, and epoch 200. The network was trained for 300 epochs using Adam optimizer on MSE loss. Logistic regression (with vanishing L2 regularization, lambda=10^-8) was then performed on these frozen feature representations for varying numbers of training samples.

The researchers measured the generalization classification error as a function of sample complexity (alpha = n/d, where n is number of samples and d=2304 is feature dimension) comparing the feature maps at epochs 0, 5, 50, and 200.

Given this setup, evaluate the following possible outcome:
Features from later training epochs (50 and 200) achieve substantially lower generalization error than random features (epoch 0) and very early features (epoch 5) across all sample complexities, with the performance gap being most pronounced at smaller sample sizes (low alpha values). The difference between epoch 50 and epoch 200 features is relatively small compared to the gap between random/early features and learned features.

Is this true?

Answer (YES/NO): NO